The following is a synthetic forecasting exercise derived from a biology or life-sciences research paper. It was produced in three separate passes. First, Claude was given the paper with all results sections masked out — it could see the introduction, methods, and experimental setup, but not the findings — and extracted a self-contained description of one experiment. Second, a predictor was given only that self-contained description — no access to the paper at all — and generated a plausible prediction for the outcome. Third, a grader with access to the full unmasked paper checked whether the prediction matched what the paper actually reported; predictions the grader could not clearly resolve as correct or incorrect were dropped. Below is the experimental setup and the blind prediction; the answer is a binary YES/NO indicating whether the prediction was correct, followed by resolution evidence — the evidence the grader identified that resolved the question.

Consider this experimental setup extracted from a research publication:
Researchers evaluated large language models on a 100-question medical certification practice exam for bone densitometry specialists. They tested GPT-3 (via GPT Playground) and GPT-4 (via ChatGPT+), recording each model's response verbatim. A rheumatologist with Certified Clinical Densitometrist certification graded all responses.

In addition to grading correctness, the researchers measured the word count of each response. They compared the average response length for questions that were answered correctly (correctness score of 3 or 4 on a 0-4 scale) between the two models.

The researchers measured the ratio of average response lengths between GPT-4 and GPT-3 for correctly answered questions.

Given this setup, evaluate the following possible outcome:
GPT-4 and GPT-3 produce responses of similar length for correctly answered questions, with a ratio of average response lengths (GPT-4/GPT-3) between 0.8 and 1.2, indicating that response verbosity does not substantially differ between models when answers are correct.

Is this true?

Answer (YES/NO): NO